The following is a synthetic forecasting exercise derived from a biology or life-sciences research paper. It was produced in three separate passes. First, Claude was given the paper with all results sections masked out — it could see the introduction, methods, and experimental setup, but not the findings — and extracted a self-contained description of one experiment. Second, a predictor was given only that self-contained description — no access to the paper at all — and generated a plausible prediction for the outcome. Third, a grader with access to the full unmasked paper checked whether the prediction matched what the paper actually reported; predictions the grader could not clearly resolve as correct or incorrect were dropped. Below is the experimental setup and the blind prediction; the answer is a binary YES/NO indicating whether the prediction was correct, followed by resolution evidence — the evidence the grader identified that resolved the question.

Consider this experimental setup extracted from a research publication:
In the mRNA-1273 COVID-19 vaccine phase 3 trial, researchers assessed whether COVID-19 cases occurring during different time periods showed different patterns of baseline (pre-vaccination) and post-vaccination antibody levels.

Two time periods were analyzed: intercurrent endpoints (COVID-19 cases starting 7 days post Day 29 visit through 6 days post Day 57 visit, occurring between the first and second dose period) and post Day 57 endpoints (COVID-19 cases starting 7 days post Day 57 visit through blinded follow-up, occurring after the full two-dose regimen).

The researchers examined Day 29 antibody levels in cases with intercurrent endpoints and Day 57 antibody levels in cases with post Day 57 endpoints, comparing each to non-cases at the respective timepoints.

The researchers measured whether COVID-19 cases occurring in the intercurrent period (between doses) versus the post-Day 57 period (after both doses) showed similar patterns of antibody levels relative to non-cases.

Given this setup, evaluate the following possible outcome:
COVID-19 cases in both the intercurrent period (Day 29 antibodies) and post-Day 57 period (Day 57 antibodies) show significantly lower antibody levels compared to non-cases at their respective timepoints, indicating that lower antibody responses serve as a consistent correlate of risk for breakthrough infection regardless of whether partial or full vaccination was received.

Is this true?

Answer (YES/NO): YES